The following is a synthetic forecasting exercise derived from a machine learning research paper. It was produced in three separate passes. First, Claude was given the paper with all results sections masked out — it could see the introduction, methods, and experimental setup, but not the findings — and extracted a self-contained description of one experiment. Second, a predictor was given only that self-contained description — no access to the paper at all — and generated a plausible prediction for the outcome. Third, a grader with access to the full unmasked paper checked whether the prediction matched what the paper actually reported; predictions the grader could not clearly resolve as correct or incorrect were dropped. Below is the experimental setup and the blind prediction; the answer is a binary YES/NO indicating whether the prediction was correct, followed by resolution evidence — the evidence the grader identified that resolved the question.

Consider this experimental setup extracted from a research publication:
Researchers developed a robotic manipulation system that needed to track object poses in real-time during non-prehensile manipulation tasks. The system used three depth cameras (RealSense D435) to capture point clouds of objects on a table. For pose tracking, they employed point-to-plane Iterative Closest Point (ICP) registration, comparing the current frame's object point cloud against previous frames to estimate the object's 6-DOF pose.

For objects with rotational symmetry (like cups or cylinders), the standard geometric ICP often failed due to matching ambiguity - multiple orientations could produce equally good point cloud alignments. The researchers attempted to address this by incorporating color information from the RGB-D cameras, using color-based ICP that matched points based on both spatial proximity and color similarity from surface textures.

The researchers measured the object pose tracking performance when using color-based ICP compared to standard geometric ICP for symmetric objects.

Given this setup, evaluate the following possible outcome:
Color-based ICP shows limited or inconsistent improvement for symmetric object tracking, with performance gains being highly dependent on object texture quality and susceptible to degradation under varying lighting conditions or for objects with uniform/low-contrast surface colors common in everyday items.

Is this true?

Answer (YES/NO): NO